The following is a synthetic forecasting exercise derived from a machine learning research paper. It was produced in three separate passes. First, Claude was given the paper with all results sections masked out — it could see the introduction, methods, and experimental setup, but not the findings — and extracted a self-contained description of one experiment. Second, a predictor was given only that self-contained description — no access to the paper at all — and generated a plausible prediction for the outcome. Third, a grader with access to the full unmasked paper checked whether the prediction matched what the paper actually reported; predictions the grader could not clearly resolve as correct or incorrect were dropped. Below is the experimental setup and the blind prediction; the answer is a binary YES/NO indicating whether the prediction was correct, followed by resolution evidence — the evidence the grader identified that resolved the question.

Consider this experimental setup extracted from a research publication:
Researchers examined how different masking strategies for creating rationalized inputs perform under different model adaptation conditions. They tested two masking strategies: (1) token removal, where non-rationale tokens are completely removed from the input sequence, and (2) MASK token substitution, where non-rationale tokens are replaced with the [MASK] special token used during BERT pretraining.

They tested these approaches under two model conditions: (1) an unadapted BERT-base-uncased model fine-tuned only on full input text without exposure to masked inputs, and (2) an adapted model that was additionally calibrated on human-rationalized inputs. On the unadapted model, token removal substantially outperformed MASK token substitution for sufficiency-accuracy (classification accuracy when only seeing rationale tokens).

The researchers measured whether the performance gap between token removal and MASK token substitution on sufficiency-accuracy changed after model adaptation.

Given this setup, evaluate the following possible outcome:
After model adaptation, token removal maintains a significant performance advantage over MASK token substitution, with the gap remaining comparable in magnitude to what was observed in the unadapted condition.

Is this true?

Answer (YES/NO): NO